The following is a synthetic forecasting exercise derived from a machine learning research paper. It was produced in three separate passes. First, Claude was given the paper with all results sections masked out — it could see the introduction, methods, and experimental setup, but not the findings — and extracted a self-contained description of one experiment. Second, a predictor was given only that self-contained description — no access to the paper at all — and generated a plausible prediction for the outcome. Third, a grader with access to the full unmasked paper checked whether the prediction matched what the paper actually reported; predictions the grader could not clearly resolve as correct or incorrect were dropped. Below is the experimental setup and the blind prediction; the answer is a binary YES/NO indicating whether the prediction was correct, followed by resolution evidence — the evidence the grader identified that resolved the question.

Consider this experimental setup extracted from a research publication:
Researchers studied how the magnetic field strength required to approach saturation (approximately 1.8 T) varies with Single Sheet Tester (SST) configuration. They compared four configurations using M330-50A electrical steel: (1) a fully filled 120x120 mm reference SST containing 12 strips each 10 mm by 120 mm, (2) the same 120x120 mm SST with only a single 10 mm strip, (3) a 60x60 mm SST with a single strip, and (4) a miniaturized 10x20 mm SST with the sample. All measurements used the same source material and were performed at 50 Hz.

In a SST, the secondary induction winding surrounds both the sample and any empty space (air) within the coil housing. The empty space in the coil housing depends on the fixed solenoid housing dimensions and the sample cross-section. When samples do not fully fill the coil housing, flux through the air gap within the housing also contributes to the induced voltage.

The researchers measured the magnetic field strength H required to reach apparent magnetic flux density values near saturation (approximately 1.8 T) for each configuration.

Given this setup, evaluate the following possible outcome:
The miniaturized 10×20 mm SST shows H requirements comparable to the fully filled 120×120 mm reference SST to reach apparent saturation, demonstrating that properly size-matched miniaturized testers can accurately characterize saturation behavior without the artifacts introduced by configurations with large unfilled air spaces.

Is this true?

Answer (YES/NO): NO